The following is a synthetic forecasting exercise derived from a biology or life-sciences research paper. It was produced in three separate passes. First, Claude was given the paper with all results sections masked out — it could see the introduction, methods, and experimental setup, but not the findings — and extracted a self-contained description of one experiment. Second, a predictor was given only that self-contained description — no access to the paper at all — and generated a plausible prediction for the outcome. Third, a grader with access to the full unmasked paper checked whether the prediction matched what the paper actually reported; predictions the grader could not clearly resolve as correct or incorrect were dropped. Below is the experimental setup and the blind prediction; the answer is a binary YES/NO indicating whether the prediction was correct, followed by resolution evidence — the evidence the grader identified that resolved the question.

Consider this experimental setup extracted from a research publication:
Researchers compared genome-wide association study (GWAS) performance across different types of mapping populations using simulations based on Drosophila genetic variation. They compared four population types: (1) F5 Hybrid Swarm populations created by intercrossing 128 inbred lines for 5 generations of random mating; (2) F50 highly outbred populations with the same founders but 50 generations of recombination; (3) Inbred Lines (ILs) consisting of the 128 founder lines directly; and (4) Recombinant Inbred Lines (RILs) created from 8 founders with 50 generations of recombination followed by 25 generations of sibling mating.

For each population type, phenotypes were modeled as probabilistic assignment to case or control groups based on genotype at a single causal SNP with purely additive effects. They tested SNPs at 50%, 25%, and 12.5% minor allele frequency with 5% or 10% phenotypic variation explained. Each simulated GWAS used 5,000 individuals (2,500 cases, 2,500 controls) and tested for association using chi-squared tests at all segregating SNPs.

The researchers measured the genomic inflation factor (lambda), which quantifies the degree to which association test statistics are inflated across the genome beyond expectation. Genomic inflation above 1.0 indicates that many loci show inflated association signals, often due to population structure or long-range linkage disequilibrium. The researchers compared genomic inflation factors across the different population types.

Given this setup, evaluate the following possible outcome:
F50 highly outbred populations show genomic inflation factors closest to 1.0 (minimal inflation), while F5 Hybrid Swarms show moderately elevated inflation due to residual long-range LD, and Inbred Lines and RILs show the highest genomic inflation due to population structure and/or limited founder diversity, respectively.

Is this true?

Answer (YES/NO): NO